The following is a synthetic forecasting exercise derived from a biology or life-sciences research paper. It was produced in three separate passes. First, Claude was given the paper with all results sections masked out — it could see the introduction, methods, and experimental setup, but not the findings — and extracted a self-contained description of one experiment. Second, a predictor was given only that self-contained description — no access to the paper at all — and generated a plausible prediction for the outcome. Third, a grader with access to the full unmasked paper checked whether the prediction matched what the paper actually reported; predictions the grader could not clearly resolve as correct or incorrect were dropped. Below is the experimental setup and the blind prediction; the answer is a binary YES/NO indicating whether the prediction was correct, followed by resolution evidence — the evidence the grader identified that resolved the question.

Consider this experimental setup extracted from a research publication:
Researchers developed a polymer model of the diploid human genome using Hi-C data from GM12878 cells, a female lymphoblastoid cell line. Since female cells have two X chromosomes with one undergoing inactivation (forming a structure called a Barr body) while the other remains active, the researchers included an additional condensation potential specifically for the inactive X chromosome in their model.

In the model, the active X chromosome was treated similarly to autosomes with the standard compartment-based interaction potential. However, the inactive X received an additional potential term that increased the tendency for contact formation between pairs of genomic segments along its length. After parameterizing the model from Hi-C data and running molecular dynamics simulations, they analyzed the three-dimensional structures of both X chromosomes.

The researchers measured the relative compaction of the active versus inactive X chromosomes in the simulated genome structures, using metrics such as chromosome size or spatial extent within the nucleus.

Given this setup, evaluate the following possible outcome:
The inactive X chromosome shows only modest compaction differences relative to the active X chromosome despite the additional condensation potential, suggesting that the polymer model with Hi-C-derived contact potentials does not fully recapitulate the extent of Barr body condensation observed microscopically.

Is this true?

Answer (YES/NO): NO